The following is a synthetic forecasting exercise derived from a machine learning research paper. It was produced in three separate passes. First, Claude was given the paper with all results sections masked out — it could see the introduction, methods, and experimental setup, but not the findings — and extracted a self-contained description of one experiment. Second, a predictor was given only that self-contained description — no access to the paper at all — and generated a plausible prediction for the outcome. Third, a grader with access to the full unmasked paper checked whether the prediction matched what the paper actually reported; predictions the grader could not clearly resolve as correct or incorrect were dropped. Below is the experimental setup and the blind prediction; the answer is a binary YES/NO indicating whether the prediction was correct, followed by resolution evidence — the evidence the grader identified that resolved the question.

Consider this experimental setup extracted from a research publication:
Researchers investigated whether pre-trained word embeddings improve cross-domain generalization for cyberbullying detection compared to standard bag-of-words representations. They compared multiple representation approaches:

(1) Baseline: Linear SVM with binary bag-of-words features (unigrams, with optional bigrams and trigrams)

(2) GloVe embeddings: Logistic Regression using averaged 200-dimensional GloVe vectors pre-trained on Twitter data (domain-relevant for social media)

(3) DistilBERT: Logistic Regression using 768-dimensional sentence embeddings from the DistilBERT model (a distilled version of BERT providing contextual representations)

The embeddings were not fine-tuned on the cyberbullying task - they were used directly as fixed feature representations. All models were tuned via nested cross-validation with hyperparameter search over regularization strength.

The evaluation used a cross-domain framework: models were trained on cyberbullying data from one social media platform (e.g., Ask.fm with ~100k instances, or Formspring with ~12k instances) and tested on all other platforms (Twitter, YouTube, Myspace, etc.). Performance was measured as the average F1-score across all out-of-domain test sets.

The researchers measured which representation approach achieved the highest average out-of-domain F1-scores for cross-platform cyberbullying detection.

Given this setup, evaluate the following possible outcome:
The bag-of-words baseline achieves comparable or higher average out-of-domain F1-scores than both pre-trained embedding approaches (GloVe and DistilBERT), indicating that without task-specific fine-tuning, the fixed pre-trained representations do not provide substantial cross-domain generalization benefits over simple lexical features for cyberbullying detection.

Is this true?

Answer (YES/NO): YES